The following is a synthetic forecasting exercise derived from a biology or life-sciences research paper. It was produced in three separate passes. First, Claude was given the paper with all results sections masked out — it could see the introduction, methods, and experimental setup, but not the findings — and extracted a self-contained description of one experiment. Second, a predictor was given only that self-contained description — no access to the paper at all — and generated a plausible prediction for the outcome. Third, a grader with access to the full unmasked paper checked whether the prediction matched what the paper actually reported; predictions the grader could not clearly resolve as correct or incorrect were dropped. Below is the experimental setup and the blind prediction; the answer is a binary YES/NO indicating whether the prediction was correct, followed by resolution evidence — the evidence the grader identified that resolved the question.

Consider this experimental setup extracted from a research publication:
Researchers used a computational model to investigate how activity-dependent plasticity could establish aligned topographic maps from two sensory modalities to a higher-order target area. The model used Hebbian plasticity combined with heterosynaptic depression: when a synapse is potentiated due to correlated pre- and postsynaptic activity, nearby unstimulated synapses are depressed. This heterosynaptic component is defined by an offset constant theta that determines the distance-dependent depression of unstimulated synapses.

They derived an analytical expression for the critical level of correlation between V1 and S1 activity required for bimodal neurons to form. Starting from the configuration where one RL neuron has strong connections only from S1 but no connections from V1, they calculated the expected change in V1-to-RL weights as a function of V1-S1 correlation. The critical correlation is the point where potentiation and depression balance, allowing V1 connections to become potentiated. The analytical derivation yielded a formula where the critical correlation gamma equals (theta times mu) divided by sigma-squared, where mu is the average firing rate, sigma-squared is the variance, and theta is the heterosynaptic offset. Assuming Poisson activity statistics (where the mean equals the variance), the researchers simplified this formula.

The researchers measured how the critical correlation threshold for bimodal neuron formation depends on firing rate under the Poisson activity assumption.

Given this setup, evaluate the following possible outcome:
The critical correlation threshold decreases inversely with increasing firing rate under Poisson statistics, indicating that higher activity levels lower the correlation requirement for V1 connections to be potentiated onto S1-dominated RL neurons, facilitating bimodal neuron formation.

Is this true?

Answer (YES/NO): NO